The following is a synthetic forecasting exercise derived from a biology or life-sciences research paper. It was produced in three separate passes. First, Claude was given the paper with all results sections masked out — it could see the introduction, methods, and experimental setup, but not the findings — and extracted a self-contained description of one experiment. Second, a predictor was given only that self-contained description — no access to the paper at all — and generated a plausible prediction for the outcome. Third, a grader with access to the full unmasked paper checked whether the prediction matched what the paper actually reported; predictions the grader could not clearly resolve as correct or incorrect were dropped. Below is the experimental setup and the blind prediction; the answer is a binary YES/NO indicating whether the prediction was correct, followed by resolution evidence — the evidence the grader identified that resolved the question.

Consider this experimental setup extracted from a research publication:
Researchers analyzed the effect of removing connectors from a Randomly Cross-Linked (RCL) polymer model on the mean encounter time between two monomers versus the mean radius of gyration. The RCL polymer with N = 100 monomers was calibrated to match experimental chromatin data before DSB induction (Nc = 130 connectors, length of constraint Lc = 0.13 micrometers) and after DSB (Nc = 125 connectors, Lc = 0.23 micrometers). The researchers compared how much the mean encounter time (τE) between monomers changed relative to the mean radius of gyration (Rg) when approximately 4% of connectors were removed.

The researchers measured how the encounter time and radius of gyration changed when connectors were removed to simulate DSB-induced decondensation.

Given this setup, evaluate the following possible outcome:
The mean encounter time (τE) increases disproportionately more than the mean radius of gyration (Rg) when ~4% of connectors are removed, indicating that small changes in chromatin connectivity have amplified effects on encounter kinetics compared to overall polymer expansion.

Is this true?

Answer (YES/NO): YES